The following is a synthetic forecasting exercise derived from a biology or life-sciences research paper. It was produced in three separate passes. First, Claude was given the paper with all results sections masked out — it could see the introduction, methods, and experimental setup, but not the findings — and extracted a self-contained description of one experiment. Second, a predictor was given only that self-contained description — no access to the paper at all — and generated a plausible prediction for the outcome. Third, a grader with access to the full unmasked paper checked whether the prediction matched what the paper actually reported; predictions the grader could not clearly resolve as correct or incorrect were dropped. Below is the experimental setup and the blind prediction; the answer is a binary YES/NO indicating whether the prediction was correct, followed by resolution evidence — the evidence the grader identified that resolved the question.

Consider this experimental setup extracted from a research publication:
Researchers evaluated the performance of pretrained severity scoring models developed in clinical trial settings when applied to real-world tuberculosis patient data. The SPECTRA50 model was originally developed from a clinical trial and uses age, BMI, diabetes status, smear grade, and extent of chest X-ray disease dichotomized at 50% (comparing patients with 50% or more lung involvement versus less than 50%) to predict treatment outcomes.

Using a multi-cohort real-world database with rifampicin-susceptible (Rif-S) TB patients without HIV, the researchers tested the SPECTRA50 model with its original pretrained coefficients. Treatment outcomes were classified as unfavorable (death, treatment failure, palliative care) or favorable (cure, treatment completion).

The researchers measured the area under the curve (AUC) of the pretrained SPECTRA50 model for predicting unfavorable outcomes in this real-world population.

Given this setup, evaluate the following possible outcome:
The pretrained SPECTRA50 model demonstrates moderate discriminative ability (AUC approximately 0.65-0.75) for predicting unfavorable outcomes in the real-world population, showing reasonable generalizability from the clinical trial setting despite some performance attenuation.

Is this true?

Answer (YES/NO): YES